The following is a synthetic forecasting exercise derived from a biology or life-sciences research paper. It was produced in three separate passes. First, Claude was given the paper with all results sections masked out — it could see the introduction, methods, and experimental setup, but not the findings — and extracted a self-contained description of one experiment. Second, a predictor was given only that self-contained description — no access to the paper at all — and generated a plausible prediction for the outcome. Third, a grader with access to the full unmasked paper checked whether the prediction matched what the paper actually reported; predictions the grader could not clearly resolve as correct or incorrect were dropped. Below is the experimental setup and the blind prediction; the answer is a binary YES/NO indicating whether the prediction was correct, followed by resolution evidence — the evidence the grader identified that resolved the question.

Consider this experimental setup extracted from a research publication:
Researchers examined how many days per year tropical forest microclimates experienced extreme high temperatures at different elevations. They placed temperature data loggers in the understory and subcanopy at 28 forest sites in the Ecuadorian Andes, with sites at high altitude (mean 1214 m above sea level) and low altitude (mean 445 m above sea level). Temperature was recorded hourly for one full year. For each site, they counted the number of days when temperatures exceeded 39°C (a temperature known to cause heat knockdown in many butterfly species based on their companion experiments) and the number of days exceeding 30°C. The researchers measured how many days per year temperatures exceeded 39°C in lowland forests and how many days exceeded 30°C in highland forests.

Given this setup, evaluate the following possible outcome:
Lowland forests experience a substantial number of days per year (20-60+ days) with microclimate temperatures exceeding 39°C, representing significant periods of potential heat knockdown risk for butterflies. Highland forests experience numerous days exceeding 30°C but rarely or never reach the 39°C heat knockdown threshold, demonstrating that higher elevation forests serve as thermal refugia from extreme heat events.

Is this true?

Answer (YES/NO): YES